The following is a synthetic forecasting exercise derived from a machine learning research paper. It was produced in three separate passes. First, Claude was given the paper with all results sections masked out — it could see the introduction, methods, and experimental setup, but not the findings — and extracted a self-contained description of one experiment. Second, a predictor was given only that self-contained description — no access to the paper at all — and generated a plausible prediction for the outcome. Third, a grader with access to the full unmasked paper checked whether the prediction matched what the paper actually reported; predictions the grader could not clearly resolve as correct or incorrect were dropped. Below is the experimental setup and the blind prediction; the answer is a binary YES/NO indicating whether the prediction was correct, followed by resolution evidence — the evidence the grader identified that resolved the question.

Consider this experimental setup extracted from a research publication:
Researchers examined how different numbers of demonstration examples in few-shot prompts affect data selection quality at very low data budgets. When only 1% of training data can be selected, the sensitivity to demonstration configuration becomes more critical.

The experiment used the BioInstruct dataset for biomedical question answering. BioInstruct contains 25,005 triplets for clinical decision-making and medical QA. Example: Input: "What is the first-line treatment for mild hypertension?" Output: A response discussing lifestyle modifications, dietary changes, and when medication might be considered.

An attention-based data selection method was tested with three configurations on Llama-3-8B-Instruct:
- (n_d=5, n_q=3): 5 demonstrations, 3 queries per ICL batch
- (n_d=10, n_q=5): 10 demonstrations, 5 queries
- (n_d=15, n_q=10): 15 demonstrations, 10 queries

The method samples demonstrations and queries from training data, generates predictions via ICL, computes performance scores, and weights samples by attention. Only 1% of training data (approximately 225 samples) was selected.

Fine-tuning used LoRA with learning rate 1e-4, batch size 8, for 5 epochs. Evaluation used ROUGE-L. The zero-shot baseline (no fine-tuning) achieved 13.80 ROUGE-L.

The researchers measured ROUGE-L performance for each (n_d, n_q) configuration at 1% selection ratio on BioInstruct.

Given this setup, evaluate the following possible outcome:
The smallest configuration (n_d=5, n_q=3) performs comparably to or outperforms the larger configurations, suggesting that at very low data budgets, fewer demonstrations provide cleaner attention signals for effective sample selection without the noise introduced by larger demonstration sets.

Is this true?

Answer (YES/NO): YES